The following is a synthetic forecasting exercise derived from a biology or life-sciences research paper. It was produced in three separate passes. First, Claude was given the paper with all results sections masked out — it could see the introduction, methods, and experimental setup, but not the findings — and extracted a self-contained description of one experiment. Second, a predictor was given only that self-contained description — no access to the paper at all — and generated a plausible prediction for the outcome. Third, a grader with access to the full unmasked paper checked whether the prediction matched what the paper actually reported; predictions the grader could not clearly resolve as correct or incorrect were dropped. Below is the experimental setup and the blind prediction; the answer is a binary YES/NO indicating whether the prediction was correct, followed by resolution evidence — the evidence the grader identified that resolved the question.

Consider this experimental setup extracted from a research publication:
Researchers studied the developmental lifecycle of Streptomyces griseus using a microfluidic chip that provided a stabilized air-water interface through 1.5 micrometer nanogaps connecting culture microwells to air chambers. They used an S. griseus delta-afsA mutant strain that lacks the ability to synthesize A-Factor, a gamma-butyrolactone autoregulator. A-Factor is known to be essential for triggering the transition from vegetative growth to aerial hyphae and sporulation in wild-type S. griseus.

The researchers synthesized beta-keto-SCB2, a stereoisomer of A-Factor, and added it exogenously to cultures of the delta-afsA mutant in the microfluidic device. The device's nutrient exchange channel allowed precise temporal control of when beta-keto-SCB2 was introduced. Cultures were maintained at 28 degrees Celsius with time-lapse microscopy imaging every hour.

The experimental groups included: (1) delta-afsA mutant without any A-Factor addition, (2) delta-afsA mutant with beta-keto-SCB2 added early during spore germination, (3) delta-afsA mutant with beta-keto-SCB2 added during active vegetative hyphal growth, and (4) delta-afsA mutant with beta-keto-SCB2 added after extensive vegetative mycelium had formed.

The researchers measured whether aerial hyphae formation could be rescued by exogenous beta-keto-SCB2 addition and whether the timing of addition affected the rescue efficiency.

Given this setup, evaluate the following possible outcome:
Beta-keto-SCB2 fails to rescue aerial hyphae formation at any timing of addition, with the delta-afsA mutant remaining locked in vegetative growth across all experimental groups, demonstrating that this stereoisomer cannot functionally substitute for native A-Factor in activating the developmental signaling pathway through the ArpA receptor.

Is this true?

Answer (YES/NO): NO